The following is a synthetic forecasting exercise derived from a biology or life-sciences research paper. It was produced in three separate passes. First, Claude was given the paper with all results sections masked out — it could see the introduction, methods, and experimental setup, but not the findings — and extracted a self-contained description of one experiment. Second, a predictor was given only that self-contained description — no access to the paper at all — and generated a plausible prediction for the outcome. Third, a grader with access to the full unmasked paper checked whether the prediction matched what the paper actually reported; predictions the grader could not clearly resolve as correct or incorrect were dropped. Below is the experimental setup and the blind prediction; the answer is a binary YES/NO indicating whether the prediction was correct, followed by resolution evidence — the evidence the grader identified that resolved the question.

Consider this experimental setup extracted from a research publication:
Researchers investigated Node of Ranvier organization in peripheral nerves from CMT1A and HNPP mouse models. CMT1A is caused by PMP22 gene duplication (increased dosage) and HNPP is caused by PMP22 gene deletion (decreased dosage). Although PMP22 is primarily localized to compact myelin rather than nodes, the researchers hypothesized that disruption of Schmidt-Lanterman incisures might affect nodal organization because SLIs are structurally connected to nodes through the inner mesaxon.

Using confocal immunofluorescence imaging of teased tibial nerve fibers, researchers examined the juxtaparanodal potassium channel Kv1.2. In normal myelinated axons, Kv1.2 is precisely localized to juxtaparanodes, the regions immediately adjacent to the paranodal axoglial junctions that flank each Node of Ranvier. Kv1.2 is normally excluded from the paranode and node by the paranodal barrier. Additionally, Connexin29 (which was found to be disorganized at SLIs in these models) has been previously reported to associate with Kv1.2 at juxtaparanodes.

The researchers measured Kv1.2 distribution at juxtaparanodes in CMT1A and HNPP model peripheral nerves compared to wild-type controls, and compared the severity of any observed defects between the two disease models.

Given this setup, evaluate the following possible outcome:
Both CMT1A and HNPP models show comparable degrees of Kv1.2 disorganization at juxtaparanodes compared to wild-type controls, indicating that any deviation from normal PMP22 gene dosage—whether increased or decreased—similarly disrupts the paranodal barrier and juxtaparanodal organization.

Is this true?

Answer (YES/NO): NO